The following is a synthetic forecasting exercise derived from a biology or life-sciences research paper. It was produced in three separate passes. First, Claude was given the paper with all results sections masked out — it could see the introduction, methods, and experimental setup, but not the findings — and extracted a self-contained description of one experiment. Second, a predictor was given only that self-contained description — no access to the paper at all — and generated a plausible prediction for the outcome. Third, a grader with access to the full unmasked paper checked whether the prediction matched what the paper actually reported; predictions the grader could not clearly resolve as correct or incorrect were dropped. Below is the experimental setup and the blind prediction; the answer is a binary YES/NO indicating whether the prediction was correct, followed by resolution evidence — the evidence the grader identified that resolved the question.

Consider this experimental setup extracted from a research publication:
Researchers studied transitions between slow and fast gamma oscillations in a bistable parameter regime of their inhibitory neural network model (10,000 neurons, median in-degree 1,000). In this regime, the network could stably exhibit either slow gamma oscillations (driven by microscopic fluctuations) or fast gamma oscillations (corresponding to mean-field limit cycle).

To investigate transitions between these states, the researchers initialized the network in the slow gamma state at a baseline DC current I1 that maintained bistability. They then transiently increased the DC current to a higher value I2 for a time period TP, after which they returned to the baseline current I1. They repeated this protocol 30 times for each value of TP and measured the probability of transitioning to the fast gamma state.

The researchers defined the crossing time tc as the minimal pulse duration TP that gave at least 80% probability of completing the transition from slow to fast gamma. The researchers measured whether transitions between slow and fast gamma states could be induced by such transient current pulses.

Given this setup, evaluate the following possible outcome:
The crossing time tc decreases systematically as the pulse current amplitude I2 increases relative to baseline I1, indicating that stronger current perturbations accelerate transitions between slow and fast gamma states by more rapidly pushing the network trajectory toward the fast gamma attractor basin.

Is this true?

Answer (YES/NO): YES